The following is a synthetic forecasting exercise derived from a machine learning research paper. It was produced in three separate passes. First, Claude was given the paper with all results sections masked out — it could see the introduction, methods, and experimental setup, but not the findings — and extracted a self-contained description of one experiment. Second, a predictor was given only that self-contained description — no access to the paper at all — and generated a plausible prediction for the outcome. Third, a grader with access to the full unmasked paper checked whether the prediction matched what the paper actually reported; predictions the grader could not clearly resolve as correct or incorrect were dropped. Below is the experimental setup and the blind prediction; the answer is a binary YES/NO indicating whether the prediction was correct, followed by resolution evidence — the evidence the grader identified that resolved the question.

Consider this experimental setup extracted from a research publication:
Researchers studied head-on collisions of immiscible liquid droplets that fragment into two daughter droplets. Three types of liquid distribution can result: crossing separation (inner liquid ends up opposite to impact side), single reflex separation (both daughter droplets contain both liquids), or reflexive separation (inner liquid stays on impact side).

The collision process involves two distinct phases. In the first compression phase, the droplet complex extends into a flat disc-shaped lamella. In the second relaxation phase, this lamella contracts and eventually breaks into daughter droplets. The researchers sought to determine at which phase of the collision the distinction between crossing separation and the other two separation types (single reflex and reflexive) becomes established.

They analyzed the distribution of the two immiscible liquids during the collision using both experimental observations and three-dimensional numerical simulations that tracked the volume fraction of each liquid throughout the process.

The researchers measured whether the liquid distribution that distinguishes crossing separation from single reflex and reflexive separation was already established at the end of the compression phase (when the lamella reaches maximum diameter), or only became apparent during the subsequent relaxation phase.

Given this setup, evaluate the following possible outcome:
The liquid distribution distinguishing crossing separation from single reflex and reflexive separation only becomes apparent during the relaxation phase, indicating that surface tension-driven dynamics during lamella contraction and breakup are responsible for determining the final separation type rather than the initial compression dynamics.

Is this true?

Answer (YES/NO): NO